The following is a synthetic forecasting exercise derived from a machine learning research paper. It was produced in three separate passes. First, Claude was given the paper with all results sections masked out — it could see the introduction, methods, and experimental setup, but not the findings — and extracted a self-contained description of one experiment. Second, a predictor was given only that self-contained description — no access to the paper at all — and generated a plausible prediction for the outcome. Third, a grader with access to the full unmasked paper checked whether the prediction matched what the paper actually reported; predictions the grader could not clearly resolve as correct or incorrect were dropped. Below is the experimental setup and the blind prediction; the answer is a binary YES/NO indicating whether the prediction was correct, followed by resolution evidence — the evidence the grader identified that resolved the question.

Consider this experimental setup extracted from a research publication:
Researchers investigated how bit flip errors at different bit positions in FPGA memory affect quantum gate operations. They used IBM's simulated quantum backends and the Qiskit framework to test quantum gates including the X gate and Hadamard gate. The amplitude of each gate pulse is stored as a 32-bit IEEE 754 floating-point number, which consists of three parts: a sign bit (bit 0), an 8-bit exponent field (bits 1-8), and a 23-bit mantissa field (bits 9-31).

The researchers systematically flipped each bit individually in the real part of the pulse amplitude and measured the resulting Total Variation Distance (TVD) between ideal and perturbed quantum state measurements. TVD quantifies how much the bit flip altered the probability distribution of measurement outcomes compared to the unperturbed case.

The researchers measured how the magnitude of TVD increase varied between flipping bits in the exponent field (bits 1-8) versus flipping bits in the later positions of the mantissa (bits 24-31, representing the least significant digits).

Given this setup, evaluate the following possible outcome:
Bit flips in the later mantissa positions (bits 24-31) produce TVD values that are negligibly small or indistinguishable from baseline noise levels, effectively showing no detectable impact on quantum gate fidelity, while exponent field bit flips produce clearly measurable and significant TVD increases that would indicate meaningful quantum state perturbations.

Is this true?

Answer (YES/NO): NO